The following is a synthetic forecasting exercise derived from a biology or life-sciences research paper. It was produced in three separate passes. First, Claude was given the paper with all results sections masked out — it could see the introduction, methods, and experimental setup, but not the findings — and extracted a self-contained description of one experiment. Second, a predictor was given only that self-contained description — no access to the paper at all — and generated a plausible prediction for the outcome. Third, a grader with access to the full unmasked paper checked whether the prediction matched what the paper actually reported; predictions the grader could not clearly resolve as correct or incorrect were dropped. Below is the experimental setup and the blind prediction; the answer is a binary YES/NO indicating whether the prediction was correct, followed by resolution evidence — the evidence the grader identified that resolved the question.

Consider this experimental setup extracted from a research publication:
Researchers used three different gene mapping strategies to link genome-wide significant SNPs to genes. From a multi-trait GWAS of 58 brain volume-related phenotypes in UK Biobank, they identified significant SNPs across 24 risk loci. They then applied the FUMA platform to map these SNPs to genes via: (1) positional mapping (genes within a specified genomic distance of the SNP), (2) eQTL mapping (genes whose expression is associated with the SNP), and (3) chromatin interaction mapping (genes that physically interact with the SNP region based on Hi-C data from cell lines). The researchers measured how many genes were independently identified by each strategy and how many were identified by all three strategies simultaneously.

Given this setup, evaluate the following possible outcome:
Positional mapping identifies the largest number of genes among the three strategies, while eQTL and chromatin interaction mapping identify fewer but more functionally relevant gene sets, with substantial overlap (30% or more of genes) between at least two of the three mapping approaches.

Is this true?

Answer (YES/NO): NO